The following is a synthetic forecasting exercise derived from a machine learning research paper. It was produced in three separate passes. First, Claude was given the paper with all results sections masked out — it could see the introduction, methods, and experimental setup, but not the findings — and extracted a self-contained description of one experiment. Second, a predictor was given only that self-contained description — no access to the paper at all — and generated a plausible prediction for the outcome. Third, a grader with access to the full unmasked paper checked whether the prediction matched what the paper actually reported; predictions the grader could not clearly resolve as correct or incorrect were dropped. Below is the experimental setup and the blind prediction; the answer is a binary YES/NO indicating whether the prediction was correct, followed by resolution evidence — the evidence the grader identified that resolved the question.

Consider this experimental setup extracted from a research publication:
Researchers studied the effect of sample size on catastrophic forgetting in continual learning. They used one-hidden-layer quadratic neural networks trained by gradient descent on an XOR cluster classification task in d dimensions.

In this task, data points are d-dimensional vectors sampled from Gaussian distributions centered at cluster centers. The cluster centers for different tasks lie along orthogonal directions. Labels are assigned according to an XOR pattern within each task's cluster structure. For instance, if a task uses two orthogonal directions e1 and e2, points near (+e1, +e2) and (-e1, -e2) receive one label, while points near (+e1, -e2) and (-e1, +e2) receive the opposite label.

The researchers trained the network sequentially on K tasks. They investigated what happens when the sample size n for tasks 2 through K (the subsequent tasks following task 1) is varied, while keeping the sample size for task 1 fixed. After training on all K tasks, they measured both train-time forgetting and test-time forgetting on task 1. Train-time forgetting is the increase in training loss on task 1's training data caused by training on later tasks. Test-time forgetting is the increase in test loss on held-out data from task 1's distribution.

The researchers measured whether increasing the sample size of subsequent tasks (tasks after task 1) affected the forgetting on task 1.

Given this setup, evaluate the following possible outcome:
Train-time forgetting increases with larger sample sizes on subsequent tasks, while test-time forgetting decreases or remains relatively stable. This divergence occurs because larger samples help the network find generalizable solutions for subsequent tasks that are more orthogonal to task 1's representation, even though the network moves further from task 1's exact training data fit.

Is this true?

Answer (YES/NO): NO